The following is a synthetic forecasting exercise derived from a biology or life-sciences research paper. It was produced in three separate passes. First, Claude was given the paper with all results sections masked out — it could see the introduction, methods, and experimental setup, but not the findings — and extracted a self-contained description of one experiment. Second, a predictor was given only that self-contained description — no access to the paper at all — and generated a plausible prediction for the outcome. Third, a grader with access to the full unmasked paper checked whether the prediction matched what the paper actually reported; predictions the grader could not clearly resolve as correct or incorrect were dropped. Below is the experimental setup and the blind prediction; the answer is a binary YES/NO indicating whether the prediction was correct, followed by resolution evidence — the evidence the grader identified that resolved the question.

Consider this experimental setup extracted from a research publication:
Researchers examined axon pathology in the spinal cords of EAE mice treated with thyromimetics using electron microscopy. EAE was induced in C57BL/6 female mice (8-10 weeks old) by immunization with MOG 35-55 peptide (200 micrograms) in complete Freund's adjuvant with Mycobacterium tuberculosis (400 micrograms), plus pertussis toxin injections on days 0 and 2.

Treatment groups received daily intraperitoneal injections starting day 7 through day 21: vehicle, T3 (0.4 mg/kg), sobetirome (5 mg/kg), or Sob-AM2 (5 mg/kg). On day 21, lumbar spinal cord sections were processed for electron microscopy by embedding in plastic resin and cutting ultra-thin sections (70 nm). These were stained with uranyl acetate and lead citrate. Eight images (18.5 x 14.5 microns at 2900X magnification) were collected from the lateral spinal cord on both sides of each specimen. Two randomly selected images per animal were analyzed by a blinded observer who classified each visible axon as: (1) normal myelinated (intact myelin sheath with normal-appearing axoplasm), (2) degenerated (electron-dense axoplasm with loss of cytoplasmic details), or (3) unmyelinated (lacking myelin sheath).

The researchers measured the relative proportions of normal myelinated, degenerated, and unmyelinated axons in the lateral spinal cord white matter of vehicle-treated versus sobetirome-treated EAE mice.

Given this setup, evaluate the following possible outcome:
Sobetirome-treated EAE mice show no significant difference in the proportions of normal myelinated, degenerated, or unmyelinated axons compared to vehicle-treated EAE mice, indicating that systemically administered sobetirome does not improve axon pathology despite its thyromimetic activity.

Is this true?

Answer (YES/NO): NO